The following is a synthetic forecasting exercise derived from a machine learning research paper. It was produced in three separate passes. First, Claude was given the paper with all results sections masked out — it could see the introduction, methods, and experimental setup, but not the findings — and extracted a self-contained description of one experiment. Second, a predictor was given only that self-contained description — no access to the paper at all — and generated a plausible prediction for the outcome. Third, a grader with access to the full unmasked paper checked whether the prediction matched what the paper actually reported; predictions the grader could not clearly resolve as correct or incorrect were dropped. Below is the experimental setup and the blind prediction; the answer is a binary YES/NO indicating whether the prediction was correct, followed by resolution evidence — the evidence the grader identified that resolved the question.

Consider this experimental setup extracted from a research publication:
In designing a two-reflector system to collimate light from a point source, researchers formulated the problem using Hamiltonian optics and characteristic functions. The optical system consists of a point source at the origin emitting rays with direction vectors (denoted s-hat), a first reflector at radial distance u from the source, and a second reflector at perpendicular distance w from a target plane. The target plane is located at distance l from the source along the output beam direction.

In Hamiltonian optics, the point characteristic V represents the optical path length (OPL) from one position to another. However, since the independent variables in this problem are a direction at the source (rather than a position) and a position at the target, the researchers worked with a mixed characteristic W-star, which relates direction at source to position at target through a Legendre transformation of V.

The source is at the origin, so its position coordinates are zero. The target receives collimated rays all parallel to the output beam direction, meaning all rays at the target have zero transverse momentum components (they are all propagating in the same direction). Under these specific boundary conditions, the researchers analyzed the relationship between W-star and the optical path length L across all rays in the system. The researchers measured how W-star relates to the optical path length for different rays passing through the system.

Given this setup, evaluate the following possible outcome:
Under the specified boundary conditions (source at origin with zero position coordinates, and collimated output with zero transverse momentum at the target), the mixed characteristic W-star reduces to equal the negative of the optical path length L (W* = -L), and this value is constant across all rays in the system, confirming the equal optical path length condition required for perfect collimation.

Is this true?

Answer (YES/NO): NO